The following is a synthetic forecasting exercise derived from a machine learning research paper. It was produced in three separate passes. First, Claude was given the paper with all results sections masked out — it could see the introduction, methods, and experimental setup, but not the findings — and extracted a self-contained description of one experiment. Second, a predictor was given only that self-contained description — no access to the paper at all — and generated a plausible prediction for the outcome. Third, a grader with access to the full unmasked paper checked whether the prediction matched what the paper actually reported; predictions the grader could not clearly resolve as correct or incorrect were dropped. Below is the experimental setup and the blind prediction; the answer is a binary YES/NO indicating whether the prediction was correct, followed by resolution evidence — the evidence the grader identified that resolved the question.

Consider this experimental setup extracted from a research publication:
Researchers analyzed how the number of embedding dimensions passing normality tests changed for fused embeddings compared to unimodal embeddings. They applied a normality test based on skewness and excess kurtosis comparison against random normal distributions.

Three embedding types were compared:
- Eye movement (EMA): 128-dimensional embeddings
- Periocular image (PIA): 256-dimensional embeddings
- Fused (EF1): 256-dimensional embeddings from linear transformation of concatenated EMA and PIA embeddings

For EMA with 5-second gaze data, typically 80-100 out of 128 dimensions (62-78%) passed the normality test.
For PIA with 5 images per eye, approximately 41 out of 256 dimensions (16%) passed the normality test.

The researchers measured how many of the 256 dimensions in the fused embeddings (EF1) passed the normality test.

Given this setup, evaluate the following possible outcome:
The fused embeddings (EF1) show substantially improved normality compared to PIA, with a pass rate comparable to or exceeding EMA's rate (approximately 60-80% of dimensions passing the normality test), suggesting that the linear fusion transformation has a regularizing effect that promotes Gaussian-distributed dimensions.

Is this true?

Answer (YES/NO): NO